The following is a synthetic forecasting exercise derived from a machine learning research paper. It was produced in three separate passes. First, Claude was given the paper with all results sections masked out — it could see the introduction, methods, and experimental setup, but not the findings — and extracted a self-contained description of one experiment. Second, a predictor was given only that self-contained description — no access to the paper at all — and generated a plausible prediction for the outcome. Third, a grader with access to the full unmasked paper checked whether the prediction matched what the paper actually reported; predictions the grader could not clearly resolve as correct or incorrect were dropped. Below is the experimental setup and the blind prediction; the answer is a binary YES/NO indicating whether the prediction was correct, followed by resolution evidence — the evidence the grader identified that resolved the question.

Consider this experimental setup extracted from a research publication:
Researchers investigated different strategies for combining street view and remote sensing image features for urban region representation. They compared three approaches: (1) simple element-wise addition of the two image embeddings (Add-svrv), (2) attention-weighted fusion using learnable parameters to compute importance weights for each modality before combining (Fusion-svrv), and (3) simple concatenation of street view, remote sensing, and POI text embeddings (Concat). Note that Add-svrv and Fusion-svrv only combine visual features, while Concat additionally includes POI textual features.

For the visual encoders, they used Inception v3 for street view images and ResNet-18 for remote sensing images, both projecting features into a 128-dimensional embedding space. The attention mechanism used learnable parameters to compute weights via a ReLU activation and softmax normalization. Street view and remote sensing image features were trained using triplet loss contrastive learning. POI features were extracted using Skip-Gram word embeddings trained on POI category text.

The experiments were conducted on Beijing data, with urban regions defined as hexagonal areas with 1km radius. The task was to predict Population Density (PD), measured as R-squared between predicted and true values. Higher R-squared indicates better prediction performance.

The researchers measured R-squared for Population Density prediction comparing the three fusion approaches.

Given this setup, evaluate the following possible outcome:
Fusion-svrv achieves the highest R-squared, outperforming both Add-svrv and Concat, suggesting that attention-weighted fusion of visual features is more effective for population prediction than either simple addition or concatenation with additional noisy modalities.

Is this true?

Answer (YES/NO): NO